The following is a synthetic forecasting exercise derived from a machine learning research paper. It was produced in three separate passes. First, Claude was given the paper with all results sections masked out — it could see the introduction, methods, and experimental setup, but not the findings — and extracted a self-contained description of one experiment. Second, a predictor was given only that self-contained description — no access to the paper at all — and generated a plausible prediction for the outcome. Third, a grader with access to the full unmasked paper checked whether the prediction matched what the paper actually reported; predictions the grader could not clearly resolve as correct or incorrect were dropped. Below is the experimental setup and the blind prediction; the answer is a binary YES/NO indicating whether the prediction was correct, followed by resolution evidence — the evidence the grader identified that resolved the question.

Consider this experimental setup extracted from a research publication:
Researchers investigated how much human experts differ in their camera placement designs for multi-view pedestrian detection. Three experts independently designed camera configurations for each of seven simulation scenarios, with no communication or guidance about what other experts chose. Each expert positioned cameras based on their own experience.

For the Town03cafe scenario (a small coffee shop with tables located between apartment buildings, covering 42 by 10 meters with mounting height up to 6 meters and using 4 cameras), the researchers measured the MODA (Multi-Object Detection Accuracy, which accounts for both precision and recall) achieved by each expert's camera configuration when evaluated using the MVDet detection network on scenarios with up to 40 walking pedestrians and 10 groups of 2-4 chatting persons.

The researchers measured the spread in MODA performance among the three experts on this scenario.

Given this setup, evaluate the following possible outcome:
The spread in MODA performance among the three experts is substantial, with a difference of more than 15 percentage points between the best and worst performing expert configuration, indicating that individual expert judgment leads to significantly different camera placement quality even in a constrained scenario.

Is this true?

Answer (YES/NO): NO